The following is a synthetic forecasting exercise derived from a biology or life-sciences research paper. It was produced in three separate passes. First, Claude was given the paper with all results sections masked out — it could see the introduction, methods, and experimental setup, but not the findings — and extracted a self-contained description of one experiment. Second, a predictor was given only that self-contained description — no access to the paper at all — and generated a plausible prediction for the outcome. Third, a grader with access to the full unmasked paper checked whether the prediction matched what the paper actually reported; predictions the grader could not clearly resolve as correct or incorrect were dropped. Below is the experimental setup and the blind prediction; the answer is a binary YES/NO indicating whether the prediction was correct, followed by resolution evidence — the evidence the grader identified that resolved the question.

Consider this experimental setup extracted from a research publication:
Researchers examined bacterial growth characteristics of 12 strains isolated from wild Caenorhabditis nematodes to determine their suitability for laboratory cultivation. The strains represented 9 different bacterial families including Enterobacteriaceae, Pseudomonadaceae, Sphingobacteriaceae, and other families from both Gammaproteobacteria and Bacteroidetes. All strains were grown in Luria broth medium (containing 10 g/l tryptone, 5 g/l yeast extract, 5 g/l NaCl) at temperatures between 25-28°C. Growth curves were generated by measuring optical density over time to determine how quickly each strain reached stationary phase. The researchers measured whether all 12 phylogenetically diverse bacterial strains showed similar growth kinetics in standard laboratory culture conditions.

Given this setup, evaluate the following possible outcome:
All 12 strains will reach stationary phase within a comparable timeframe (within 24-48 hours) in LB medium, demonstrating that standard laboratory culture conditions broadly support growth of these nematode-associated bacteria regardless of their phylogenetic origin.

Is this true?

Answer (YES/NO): YES